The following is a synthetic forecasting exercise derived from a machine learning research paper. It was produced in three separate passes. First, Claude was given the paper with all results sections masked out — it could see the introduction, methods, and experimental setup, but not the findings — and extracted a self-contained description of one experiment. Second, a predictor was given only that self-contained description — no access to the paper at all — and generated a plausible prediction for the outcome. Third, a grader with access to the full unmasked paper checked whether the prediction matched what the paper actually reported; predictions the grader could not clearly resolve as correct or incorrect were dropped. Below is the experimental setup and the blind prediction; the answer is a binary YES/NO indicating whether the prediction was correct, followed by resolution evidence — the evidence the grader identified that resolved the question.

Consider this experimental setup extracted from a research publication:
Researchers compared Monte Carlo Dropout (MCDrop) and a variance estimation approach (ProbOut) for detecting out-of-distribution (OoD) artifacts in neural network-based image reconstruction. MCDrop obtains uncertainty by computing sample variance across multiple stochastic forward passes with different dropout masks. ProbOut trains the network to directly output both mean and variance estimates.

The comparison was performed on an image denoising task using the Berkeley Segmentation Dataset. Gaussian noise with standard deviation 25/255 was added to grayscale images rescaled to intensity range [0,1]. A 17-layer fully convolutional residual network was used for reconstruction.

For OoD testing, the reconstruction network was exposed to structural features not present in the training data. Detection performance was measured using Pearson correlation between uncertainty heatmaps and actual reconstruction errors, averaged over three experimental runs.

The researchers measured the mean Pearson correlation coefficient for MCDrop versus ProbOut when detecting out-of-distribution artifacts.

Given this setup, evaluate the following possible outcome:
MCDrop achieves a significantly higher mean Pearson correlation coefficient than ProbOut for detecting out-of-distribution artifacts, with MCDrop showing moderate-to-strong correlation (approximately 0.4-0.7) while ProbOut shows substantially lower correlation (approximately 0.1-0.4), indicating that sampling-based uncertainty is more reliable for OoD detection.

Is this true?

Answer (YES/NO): NO